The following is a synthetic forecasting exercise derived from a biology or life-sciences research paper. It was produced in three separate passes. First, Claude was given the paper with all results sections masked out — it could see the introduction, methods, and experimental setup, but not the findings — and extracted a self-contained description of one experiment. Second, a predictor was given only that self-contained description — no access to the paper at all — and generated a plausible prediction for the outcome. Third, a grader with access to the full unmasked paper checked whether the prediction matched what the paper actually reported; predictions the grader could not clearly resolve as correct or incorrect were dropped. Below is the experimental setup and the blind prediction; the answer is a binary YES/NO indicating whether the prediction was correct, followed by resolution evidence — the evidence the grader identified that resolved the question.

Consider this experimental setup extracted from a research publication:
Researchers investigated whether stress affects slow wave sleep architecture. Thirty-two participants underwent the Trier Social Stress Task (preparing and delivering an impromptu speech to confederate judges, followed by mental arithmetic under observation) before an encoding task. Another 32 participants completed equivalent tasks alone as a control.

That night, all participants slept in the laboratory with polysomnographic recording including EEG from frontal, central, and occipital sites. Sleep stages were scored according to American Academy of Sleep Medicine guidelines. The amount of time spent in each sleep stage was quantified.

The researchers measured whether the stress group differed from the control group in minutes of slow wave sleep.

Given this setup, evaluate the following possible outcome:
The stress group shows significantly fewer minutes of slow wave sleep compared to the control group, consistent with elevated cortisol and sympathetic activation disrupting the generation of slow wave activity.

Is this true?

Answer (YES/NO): NO